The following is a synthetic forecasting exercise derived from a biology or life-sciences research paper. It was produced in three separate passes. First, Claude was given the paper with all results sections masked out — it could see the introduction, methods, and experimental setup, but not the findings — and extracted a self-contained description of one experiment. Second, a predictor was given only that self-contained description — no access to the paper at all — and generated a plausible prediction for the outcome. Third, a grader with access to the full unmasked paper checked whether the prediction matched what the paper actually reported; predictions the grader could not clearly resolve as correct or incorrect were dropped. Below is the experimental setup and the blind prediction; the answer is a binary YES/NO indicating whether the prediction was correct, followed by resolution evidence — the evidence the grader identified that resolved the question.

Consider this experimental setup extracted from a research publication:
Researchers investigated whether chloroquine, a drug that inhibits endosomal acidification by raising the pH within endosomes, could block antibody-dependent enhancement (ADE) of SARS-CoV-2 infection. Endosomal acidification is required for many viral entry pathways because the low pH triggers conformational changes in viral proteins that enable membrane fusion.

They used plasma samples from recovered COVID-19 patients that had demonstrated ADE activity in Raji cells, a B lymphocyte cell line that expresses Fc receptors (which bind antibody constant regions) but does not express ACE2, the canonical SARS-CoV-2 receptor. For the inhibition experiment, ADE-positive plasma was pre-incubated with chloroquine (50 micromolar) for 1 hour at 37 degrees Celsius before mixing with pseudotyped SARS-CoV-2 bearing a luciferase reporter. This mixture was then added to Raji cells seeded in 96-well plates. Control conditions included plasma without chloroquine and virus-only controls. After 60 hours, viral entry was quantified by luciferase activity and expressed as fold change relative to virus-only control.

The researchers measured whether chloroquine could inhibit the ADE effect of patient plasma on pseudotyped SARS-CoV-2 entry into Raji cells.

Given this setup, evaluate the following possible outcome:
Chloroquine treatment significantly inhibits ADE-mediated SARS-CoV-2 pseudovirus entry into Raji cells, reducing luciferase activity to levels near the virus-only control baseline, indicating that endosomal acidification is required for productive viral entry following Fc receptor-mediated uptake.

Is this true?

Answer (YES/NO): NO